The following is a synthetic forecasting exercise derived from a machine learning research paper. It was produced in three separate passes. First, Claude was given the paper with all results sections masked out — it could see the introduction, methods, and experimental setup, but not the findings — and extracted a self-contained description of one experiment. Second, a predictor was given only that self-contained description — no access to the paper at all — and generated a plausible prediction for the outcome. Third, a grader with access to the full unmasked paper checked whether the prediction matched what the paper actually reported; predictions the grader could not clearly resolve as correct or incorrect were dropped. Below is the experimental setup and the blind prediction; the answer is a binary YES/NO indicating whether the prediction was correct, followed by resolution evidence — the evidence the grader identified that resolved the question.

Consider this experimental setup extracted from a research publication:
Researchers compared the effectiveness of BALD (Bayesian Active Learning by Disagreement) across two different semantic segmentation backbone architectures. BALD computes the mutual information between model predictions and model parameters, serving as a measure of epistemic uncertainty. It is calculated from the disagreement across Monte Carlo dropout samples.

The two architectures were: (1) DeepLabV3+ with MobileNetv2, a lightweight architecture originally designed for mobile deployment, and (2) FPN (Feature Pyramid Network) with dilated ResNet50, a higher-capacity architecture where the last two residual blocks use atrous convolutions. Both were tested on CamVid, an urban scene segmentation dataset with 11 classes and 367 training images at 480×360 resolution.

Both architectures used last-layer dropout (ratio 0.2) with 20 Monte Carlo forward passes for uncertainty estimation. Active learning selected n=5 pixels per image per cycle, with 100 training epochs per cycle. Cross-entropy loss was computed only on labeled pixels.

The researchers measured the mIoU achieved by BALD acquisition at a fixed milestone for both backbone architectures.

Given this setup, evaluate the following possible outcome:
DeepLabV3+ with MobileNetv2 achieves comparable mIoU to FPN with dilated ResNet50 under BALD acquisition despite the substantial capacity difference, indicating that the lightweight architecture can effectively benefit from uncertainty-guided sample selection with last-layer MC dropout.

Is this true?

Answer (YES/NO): NO